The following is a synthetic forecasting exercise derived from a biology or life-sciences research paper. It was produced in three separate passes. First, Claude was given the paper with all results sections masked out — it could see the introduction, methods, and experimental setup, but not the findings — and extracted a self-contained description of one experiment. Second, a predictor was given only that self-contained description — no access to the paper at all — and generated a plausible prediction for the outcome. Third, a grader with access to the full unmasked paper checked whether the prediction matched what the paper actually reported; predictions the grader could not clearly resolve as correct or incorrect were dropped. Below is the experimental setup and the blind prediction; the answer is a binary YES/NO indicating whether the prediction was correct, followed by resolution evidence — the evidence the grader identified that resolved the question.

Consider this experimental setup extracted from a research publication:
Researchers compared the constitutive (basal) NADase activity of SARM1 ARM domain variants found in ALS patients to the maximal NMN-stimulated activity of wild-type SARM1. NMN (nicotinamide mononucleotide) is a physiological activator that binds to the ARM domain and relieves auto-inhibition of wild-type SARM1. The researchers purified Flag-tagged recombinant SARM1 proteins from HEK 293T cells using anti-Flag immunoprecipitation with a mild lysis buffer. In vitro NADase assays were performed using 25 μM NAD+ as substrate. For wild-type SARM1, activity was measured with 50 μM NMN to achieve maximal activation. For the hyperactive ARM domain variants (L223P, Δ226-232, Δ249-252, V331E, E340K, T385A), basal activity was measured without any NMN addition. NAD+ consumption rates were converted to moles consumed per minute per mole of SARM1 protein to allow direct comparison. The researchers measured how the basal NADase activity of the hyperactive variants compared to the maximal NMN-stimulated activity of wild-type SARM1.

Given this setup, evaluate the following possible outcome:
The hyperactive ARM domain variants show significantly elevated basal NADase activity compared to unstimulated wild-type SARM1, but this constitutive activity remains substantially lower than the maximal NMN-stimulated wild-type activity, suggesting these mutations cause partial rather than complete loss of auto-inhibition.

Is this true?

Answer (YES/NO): NO